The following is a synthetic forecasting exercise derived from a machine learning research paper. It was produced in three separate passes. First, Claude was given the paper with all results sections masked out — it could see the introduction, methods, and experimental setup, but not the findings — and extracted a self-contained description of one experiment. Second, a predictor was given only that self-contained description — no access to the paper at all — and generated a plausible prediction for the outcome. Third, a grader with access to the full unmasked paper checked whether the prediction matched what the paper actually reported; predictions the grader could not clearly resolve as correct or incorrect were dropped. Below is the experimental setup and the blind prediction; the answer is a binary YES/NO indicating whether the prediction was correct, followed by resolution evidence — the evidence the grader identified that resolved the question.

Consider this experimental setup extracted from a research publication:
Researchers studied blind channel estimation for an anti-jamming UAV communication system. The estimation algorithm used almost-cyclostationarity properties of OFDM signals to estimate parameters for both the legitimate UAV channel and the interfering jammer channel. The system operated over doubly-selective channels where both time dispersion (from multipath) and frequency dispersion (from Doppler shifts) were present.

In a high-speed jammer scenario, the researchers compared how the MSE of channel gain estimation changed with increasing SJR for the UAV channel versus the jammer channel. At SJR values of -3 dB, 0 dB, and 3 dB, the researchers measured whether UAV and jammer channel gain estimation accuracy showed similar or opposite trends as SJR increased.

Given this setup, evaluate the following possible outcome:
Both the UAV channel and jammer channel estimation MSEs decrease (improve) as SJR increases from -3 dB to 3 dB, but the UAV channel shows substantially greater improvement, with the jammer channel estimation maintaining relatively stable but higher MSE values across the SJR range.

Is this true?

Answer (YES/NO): NO